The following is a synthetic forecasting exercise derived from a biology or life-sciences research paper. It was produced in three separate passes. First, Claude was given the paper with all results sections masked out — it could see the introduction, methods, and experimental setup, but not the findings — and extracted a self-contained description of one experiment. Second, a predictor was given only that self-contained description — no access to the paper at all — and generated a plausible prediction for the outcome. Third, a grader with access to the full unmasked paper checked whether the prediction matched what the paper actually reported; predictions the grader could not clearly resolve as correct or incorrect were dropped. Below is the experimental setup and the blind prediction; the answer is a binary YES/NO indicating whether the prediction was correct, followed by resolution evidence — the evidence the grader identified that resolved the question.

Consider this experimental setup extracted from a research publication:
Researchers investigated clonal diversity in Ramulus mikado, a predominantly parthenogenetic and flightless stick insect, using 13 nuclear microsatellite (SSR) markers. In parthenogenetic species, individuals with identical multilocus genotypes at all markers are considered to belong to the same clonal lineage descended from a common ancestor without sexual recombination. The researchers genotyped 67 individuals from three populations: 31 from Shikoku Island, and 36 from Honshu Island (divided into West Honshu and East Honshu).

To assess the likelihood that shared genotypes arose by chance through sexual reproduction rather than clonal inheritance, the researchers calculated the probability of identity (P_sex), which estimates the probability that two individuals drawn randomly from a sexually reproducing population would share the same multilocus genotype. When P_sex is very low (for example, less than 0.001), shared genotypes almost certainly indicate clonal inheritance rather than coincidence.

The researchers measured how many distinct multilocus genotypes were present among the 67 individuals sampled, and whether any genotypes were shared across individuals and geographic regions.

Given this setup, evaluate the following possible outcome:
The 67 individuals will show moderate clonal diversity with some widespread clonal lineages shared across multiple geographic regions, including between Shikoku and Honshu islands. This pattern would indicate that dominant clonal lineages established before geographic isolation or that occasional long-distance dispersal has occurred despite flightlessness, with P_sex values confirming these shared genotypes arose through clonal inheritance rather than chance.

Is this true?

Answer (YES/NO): NO